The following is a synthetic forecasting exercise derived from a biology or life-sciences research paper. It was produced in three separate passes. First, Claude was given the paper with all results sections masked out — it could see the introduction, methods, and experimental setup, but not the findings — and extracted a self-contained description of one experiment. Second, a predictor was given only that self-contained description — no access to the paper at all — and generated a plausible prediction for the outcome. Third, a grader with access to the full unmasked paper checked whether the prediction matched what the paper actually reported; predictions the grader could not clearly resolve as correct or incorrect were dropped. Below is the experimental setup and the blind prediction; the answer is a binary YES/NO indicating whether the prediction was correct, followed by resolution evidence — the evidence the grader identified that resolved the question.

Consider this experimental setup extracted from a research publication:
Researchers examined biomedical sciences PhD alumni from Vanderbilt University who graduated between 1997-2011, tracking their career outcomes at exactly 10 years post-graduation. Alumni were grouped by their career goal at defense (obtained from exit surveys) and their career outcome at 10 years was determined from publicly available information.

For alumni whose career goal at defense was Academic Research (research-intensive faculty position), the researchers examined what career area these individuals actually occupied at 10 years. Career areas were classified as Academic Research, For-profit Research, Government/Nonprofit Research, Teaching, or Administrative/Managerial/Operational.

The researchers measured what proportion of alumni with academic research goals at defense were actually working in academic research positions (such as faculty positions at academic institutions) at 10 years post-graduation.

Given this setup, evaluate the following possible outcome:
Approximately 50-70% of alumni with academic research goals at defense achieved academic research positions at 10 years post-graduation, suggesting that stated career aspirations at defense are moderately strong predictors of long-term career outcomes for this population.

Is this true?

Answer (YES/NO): YES